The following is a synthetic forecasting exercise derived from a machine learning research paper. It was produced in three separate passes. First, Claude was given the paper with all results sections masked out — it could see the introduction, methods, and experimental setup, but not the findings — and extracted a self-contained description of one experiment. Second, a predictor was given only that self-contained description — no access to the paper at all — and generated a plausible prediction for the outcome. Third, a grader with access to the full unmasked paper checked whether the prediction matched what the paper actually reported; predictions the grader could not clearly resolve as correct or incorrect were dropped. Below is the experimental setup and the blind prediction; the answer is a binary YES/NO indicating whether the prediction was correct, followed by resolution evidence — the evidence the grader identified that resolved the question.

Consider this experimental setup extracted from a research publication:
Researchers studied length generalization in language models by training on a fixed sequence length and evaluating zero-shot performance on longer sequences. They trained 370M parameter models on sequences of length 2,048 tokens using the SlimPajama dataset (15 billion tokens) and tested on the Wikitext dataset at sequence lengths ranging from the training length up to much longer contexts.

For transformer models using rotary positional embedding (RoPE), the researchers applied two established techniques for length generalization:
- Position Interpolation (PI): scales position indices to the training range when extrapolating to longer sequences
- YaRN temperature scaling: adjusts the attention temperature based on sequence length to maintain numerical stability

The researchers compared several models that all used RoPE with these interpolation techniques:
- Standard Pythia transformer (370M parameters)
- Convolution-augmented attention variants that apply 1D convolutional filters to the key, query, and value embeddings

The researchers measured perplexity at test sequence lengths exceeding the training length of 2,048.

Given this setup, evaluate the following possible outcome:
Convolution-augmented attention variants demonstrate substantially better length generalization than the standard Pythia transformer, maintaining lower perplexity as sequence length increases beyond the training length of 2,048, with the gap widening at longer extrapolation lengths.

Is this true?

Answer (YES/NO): YES